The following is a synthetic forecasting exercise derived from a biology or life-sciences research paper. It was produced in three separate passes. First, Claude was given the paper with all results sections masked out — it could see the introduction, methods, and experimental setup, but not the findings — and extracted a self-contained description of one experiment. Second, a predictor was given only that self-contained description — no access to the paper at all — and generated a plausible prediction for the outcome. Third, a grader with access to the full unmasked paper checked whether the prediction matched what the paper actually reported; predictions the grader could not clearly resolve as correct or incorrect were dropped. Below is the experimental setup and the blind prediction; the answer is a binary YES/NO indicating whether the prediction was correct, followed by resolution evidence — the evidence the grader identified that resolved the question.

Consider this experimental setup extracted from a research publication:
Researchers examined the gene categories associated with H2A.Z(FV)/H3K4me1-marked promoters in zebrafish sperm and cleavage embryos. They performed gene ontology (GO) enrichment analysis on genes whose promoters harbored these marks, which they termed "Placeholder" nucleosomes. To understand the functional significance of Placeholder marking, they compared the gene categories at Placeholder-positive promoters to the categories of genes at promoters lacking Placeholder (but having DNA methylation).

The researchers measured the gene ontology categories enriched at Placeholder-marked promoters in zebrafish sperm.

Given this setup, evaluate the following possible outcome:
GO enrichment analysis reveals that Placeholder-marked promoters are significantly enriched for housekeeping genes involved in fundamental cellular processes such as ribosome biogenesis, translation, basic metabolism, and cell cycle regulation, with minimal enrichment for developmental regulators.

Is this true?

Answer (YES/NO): NO